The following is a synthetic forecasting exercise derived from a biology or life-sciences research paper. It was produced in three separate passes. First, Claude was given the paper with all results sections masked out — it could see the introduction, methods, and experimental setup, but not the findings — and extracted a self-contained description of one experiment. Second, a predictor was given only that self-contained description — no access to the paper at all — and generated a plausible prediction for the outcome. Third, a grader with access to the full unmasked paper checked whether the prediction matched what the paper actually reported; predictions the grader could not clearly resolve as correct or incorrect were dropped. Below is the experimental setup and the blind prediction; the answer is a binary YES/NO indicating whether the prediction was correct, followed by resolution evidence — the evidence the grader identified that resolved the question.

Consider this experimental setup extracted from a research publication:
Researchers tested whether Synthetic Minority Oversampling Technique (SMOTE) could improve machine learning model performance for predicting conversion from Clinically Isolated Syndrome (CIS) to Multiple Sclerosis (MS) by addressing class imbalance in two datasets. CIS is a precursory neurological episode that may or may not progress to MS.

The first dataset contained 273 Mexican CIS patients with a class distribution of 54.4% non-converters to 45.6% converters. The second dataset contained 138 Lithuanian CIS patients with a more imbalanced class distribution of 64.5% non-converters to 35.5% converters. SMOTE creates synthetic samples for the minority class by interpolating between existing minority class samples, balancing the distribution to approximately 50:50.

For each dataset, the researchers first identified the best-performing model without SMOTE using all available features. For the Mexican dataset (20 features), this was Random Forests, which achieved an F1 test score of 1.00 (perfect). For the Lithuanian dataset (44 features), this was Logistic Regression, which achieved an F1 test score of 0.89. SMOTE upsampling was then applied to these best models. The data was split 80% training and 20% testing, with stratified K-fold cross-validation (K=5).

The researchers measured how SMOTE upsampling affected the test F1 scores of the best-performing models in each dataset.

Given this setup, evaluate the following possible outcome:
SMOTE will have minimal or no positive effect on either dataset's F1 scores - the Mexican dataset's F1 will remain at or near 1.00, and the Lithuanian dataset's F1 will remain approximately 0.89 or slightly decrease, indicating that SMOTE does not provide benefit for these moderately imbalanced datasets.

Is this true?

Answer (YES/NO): NO